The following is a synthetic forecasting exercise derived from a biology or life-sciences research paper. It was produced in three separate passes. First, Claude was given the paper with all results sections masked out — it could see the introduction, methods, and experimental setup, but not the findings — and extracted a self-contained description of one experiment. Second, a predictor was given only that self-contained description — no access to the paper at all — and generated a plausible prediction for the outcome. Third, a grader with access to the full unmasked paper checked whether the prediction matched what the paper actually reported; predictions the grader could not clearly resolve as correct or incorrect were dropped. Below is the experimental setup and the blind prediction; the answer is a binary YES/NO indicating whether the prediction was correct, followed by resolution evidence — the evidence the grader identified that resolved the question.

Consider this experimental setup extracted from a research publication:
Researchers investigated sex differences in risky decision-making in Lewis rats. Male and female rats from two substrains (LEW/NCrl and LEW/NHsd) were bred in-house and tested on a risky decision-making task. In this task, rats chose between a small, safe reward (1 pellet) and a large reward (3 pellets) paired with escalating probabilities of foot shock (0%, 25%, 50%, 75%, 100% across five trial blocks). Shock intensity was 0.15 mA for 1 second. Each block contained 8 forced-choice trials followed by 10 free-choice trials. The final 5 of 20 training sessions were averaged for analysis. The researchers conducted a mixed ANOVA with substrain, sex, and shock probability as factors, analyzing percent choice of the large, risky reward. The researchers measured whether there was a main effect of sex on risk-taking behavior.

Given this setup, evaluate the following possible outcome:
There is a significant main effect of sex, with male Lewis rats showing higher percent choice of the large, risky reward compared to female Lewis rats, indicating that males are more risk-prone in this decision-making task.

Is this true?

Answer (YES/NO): YES